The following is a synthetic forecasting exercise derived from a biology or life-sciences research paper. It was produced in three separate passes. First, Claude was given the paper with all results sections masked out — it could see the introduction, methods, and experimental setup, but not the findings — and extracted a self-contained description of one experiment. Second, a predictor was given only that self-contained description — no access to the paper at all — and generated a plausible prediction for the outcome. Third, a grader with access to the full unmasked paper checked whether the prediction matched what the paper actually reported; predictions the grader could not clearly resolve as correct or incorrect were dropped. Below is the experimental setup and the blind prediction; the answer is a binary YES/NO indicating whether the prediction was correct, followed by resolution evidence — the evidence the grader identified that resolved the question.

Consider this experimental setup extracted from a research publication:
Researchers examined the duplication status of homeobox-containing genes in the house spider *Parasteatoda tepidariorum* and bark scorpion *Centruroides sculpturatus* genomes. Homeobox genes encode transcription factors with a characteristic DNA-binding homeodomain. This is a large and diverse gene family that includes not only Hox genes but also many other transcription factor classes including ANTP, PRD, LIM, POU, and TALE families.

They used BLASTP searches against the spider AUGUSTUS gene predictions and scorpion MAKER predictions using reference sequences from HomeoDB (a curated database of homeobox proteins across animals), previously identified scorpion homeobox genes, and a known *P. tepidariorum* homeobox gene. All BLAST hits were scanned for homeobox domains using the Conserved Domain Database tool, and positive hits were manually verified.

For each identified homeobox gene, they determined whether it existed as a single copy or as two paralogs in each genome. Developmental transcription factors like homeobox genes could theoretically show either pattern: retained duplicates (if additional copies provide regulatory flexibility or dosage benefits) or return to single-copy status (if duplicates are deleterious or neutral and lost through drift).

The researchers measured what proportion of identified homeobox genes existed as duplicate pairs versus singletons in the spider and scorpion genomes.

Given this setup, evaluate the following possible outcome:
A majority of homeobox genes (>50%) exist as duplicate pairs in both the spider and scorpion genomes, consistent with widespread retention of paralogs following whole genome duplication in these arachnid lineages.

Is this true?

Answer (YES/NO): YES